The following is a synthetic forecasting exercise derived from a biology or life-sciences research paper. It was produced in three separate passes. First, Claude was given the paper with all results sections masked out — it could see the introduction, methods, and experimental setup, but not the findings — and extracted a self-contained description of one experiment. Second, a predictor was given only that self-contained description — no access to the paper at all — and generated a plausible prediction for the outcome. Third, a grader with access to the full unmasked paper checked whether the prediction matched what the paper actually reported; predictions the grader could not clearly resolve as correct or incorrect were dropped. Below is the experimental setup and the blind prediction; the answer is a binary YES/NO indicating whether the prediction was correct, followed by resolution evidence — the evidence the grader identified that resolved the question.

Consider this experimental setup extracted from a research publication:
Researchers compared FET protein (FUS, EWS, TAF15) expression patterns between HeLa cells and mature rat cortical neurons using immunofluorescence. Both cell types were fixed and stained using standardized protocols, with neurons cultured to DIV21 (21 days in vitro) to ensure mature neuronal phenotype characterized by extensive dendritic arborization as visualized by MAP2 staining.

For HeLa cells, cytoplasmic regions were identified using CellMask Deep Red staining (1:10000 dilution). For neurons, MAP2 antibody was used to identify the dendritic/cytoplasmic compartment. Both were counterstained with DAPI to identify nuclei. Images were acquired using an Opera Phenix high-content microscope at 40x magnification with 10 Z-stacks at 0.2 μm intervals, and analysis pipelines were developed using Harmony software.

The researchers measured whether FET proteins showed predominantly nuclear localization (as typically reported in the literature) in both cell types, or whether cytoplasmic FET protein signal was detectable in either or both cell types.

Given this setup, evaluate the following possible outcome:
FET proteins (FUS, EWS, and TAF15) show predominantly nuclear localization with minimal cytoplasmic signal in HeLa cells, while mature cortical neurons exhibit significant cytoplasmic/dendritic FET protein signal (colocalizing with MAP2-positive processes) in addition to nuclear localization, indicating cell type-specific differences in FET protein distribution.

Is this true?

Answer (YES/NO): NO